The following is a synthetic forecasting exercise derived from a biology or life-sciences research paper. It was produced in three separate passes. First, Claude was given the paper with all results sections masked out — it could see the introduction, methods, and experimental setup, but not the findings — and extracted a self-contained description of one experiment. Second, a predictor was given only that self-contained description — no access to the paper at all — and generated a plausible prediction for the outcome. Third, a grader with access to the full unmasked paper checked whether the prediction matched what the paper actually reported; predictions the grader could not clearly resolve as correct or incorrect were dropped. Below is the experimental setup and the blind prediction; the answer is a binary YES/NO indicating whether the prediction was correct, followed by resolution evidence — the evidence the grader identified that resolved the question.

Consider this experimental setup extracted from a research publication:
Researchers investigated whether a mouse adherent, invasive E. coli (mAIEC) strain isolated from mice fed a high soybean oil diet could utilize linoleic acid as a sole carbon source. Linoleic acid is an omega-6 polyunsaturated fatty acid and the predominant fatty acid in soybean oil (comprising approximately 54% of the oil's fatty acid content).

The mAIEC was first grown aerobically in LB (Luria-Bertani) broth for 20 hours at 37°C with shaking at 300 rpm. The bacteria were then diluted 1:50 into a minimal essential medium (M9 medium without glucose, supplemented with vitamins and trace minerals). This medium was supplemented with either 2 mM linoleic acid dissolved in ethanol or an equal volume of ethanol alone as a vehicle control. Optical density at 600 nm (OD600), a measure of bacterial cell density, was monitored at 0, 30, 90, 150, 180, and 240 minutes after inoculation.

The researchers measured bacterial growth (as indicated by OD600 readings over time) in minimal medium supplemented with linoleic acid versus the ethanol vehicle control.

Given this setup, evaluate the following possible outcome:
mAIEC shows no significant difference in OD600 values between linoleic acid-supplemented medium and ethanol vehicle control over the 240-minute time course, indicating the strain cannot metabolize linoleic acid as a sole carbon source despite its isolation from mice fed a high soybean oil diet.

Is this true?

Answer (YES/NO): NO